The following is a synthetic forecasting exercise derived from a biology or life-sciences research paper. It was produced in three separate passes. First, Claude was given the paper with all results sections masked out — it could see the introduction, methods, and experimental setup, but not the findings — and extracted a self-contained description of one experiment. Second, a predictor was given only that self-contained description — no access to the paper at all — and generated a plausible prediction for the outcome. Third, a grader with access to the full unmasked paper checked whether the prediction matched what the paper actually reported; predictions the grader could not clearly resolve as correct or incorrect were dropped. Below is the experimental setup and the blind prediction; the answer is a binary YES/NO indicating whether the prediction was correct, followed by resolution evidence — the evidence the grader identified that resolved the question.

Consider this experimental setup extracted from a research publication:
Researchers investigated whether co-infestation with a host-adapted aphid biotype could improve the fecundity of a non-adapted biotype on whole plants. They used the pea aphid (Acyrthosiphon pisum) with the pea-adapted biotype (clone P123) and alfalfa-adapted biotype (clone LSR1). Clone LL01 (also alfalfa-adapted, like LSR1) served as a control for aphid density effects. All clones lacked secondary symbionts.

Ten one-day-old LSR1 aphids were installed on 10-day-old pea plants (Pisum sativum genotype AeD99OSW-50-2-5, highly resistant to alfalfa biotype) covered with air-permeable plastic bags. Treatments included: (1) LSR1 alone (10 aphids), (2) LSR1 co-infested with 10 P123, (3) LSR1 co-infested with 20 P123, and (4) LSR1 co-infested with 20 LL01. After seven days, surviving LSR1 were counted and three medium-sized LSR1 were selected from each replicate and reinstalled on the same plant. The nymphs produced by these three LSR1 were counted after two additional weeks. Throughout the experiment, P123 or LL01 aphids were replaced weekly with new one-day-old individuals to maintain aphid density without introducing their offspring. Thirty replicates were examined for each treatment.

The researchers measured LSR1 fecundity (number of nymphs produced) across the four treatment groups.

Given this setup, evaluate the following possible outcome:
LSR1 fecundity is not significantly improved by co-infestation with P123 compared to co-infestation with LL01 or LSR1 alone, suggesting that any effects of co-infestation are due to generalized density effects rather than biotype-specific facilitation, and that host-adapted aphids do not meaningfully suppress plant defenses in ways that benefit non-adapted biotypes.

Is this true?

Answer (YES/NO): NO